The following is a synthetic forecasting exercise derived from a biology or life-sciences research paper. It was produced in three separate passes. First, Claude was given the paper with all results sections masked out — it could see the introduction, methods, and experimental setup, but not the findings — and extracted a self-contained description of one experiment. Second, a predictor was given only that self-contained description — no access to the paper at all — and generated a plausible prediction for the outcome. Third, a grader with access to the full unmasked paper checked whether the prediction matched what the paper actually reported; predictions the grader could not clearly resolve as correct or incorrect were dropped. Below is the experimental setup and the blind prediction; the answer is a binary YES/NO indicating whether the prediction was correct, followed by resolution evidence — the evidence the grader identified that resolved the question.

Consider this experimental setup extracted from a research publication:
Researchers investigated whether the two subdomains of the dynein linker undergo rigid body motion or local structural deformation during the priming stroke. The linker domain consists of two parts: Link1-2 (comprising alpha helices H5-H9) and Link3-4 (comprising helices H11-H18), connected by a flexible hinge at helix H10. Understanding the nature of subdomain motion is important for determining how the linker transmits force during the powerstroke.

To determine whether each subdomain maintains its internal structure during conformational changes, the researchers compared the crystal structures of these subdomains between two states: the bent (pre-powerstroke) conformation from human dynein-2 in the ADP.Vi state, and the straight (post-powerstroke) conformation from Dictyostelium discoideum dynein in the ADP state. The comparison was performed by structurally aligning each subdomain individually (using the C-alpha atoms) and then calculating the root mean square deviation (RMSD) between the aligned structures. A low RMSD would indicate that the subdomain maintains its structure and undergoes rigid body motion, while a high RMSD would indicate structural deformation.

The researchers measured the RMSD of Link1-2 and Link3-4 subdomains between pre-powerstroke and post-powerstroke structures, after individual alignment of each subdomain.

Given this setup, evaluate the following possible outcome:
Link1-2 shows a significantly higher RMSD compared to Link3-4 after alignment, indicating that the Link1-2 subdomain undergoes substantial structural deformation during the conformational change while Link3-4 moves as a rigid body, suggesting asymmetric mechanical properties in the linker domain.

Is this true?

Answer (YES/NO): NO